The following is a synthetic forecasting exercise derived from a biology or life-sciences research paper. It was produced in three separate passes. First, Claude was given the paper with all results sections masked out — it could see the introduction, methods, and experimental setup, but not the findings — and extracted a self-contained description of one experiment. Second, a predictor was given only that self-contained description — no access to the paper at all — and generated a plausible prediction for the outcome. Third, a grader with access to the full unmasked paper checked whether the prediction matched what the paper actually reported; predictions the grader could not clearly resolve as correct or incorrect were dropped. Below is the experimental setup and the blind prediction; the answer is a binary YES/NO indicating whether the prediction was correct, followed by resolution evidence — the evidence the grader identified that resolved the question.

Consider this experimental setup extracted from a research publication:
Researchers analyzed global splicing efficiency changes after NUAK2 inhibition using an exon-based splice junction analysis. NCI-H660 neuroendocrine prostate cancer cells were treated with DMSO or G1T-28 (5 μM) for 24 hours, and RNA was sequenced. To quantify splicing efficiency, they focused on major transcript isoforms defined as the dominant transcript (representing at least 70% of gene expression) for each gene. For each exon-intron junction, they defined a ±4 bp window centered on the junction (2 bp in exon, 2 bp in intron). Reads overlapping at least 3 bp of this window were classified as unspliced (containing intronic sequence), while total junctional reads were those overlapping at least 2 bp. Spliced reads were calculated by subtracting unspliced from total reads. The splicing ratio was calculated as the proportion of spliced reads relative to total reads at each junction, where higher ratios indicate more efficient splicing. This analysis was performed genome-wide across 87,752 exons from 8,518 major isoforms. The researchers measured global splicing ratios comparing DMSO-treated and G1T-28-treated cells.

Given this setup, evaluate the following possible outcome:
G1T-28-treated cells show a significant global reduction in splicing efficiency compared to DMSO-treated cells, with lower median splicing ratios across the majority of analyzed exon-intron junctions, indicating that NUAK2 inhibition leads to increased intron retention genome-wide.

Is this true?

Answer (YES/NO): YES